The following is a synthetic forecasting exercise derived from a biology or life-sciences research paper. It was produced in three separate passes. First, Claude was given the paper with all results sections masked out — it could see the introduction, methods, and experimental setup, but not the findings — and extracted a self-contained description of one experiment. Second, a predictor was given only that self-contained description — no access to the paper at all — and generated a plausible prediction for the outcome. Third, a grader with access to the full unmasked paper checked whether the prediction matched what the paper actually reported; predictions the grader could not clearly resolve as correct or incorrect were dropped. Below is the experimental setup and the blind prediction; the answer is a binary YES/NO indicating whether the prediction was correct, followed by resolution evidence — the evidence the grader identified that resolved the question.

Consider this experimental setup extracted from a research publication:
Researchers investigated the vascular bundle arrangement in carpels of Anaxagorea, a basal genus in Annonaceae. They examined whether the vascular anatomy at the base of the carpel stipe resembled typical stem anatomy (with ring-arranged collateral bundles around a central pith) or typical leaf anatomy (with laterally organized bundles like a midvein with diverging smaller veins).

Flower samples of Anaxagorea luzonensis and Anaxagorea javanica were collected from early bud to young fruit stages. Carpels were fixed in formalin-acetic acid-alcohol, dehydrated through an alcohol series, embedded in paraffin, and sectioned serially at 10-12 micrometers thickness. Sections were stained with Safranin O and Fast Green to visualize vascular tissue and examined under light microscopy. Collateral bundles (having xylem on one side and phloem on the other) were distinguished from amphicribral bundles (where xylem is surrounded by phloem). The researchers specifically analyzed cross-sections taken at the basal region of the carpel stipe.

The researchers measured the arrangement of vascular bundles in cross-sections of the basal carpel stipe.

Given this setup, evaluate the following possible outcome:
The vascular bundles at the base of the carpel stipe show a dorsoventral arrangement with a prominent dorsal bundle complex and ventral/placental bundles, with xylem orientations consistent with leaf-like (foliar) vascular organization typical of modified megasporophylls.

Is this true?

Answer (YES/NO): NO